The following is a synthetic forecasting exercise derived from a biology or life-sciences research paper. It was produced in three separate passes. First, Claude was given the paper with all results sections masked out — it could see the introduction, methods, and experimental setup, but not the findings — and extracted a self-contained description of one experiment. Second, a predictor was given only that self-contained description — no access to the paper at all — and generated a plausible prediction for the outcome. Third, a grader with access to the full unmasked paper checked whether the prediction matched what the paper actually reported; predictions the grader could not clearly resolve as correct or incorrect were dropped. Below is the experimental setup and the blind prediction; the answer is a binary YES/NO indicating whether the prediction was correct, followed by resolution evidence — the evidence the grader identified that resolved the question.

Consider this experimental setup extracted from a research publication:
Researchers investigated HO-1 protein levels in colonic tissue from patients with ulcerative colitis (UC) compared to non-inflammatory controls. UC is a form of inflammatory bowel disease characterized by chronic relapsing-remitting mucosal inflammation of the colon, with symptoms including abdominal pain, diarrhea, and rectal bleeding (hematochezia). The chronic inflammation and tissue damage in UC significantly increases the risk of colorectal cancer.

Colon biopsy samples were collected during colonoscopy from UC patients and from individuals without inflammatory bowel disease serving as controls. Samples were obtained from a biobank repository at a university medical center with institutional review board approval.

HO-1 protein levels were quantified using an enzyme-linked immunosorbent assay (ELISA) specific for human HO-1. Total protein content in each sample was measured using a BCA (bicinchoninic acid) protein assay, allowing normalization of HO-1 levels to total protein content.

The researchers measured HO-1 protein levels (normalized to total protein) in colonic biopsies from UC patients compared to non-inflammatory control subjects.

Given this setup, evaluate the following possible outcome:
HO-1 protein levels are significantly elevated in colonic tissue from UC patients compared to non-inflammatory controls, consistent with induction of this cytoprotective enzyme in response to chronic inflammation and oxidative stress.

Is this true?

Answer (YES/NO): YES